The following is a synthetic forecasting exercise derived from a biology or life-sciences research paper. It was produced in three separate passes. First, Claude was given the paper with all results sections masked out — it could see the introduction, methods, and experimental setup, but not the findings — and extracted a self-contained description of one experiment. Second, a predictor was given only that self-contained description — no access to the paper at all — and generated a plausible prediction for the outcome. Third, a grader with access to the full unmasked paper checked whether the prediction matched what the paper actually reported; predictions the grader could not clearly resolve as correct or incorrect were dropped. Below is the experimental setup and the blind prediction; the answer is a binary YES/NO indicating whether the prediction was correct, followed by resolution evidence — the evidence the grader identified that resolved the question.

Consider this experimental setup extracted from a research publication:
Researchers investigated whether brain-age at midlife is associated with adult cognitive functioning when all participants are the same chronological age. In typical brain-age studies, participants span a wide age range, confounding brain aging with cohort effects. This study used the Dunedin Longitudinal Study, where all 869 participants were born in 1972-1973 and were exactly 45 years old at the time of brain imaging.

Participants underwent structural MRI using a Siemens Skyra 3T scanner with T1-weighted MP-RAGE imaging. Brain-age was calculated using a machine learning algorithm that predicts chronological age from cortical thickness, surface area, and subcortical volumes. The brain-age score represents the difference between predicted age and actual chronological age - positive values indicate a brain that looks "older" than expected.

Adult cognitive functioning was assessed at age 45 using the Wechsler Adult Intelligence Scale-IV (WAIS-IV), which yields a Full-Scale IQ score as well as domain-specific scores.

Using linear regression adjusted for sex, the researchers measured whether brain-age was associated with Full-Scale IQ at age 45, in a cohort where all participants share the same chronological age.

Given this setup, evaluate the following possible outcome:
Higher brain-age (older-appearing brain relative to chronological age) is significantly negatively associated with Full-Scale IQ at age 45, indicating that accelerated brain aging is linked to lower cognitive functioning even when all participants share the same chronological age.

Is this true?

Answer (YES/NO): YES